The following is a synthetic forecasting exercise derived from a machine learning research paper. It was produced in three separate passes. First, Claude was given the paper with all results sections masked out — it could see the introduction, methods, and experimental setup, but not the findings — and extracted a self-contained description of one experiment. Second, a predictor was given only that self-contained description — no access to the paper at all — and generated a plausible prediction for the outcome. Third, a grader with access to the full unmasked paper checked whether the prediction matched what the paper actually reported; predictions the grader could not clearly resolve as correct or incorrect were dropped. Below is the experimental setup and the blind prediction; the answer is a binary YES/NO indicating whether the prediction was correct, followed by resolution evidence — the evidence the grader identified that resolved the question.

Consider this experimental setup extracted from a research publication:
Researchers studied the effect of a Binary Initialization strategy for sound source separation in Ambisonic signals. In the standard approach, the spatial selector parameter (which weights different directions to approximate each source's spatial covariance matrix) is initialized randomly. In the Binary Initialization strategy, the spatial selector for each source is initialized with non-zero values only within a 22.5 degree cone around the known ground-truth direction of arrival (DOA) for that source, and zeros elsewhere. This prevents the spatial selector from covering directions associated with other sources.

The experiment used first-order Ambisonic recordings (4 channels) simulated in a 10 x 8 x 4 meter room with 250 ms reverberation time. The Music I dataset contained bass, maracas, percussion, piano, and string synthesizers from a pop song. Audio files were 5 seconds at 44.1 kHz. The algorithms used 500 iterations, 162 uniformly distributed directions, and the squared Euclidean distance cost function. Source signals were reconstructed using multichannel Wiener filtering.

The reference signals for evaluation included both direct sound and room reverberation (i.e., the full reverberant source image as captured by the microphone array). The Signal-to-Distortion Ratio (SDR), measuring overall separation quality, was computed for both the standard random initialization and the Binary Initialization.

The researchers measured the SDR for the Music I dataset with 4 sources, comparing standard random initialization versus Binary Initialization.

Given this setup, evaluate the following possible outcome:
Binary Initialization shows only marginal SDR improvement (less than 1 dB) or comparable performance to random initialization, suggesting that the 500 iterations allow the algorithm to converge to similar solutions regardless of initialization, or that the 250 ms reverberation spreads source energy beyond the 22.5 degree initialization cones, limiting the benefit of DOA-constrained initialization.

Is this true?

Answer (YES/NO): NO